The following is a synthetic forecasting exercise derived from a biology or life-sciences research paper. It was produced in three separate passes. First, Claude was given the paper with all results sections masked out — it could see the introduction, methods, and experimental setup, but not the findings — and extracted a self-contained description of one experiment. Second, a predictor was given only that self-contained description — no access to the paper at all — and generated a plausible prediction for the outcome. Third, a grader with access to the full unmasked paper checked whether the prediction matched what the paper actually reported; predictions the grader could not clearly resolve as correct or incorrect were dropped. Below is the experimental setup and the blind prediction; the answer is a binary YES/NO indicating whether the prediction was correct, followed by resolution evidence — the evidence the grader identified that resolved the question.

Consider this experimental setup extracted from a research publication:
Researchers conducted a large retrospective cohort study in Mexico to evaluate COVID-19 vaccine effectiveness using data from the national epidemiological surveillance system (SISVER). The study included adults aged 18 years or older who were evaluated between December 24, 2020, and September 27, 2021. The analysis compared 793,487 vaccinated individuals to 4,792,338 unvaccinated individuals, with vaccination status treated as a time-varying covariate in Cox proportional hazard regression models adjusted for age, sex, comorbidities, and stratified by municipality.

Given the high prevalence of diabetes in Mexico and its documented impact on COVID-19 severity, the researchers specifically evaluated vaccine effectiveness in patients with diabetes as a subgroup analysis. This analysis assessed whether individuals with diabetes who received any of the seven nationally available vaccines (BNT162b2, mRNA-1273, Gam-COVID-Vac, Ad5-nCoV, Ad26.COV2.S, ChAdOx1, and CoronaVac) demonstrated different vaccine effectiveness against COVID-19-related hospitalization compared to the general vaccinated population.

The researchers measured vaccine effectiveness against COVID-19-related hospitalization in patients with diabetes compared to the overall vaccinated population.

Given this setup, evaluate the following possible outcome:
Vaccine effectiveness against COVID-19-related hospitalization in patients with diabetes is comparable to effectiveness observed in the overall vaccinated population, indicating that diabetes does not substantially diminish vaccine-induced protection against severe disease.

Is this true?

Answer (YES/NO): NO